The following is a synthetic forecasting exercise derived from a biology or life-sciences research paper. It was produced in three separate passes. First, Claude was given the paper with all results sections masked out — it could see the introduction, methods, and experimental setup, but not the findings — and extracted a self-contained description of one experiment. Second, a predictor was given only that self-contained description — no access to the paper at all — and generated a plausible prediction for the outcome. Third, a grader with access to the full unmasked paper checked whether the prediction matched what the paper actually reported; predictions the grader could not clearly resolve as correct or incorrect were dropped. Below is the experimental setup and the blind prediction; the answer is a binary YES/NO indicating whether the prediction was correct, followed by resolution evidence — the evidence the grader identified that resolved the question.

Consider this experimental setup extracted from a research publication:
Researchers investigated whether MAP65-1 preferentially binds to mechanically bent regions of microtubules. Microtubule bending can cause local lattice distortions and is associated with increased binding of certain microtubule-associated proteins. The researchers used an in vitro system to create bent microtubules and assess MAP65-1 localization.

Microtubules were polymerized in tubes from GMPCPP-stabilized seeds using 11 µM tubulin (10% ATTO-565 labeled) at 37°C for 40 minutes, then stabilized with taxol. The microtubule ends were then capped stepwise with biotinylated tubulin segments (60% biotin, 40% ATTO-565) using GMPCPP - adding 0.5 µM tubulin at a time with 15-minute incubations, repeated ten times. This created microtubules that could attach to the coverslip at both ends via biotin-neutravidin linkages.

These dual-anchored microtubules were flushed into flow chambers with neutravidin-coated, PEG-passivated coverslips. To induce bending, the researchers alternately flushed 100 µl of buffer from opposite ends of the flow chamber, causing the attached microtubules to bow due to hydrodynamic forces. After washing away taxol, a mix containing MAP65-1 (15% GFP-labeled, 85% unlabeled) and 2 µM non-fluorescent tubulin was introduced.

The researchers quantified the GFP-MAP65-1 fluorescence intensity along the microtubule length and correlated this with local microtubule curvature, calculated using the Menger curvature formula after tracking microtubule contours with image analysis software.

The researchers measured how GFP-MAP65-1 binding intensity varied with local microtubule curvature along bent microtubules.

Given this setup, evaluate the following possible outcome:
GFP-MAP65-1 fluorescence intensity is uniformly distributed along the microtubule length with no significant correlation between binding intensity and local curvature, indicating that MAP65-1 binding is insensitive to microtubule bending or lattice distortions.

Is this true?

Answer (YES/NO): NO